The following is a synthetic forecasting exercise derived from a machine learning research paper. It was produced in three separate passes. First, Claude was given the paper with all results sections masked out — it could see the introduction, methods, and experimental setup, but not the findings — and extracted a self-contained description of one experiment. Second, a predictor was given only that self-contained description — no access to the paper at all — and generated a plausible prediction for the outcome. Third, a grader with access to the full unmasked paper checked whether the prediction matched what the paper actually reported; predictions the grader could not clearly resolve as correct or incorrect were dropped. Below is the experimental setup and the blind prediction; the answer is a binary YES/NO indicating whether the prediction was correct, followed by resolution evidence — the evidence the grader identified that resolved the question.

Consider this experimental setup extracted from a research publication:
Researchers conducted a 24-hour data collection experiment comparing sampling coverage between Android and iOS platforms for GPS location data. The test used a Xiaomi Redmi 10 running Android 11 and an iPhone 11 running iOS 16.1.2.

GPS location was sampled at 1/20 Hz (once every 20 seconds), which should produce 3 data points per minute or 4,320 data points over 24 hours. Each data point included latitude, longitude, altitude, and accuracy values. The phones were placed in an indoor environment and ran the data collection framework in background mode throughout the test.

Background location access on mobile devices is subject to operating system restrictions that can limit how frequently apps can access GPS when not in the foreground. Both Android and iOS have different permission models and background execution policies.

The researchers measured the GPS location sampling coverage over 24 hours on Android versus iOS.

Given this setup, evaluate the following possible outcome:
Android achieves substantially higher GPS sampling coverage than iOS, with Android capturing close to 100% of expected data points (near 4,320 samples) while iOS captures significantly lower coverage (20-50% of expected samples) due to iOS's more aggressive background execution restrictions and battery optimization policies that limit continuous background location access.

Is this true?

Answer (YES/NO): NO